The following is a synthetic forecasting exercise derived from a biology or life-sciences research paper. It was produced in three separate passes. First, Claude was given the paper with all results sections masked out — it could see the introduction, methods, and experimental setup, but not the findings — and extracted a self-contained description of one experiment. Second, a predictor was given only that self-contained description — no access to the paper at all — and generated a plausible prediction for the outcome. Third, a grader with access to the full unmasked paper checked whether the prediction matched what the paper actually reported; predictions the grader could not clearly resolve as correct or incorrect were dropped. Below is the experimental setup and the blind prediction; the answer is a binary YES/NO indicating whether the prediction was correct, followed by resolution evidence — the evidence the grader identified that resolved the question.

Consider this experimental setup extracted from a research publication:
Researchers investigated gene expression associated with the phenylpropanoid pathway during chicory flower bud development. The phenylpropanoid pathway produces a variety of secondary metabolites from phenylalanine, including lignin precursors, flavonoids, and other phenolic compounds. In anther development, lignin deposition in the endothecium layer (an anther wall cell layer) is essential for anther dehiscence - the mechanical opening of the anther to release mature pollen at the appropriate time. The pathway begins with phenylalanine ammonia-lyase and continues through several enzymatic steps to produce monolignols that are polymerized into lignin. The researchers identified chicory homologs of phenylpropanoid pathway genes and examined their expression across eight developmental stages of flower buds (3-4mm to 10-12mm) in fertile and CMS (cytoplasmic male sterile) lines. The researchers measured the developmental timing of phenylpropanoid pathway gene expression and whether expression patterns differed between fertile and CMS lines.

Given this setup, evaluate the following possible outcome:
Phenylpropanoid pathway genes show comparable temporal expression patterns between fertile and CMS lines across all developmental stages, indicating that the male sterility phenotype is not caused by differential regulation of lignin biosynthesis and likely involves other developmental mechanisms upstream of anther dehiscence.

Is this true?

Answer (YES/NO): NO